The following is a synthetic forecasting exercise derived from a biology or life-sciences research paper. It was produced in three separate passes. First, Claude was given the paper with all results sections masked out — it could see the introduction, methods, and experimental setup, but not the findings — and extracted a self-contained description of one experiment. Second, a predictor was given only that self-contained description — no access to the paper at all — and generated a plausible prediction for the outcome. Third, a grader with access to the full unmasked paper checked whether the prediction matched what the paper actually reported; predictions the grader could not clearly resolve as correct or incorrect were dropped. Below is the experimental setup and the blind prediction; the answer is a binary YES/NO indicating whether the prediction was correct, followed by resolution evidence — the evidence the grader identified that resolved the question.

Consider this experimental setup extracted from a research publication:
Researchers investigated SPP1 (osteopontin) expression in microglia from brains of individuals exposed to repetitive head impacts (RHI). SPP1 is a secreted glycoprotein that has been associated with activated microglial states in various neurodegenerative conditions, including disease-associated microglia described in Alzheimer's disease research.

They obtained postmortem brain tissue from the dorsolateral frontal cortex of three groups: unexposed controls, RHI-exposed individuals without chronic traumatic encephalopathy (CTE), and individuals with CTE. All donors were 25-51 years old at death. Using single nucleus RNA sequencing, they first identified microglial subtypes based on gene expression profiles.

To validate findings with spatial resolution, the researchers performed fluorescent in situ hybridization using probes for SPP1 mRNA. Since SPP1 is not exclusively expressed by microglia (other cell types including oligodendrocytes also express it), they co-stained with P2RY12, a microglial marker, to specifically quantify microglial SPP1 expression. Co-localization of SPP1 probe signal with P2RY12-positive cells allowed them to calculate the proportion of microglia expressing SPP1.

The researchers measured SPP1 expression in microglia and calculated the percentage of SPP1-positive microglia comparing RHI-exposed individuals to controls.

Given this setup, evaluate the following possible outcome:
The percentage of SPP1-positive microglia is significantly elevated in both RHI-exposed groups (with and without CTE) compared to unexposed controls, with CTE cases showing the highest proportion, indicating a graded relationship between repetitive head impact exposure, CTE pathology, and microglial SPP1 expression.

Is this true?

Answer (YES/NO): NO